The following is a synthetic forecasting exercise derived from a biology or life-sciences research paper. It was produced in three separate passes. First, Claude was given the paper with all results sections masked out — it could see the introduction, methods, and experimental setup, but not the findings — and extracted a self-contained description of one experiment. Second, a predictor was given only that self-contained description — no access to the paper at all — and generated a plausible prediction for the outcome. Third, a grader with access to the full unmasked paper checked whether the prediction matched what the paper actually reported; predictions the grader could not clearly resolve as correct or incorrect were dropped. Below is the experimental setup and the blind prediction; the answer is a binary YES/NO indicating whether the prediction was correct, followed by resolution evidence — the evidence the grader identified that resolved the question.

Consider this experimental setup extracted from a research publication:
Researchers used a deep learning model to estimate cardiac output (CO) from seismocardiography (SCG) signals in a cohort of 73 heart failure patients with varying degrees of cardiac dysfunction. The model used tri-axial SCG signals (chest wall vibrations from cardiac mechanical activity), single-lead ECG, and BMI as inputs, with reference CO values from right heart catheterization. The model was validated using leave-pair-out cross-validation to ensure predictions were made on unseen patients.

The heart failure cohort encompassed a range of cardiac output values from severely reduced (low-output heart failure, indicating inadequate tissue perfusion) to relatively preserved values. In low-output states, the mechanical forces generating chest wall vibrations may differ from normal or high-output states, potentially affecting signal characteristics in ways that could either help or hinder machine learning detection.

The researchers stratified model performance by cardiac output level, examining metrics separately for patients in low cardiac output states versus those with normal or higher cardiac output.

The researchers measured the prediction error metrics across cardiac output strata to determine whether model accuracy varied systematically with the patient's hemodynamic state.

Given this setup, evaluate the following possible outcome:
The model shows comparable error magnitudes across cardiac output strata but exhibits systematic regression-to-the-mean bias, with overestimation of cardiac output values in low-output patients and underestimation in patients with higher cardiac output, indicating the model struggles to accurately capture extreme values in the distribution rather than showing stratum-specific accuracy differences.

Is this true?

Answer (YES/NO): NO